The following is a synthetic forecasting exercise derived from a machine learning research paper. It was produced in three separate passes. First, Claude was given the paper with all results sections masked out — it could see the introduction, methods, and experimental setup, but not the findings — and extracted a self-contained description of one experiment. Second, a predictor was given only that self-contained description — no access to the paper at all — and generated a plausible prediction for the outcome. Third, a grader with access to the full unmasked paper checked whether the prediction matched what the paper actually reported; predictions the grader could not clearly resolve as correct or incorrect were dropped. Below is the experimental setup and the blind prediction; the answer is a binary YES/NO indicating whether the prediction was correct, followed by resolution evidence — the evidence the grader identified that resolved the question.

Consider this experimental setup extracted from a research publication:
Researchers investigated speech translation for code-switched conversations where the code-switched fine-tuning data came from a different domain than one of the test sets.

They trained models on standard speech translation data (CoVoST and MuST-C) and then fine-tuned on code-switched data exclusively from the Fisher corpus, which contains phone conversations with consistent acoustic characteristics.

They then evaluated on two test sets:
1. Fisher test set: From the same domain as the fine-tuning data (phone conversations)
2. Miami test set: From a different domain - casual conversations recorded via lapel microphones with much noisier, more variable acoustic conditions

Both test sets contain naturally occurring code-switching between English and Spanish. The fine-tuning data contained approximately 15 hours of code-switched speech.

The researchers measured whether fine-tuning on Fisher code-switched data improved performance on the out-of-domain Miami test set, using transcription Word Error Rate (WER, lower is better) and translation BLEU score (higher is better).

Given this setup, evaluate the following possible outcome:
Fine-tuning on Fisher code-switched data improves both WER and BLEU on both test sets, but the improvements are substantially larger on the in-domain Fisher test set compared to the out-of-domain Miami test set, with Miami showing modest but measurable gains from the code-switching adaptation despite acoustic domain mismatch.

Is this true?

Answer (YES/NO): NO